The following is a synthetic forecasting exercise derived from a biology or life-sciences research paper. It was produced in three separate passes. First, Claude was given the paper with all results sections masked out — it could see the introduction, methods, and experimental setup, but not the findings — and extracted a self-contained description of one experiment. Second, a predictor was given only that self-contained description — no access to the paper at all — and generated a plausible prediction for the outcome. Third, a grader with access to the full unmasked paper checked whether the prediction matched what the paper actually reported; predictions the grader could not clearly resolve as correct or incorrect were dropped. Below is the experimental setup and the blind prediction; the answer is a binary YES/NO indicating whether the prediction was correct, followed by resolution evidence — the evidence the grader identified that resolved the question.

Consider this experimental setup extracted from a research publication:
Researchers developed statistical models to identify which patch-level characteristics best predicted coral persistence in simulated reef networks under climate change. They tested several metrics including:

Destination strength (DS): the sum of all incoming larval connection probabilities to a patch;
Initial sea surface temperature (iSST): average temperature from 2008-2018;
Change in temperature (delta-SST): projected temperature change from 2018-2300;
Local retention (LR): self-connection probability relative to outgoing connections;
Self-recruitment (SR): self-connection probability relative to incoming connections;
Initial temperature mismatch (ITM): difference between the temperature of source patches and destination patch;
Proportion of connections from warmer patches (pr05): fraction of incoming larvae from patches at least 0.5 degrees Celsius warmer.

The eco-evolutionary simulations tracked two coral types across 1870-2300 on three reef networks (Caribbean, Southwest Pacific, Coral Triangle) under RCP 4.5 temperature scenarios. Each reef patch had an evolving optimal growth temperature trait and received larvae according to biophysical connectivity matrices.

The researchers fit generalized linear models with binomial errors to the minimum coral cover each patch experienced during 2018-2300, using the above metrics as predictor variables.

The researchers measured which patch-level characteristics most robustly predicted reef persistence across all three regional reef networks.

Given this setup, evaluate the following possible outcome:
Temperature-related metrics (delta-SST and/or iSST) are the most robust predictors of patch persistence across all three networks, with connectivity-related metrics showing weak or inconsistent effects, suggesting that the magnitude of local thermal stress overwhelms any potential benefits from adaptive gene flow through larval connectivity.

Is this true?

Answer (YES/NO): NO